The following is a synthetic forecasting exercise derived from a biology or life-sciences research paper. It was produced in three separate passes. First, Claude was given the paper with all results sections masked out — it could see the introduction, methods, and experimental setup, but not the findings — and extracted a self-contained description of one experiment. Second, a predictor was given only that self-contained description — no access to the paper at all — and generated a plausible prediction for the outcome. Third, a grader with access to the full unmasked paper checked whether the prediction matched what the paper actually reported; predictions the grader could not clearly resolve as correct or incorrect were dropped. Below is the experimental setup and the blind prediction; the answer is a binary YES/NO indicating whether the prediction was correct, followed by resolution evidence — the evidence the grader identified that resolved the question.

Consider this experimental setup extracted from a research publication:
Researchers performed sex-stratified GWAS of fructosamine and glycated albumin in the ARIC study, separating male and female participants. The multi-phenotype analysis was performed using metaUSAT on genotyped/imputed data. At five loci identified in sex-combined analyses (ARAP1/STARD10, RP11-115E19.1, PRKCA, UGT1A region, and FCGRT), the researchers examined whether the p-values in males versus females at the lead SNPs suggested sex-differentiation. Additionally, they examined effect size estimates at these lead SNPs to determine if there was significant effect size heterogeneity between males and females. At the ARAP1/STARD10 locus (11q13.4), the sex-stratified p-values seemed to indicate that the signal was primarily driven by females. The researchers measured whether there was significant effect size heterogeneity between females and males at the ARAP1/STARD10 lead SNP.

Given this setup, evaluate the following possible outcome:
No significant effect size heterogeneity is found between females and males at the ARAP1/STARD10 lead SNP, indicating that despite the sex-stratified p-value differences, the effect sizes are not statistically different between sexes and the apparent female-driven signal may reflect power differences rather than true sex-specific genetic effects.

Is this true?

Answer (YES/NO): YES